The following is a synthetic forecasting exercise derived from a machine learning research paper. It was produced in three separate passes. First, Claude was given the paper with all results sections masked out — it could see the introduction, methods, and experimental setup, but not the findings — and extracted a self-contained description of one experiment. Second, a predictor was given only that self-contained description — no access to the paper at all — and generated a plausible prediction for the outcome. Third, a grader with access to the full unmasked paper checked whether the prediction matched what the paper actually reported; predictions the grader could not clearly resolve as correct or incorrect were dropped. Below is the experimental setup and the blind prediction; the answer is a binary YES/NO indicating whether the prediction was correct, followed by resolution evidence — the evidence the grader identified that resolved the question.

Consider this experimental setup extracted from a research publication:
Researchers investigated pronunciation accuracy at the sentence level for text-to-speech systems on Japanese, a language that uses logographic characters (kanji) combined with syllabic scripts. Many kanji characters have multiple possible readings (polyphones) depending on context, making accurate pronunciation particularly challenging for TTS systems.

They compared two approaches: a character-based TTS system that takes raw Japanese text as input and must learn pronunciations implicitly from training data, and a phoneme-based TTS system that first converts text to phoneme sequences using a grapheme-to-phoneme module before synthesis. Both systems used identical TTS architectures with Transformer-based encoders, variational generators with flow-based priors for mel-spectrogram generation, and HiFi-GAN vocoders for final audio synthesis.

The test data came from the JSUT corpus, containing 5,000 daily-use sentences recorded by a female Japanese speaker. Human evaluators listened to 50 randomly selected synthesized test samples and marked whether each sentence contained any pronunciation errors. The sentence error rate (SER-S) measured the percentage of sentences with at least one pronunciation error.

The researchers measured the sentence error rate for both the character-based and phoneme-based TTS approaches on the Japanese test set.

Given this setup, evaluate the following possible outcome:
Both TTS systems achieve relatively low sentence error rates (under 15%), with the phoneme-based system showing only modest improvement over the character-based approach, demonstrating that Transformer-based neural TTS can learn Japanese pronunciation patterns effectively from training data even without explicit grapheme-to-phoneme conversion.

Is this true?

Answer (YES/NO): NO